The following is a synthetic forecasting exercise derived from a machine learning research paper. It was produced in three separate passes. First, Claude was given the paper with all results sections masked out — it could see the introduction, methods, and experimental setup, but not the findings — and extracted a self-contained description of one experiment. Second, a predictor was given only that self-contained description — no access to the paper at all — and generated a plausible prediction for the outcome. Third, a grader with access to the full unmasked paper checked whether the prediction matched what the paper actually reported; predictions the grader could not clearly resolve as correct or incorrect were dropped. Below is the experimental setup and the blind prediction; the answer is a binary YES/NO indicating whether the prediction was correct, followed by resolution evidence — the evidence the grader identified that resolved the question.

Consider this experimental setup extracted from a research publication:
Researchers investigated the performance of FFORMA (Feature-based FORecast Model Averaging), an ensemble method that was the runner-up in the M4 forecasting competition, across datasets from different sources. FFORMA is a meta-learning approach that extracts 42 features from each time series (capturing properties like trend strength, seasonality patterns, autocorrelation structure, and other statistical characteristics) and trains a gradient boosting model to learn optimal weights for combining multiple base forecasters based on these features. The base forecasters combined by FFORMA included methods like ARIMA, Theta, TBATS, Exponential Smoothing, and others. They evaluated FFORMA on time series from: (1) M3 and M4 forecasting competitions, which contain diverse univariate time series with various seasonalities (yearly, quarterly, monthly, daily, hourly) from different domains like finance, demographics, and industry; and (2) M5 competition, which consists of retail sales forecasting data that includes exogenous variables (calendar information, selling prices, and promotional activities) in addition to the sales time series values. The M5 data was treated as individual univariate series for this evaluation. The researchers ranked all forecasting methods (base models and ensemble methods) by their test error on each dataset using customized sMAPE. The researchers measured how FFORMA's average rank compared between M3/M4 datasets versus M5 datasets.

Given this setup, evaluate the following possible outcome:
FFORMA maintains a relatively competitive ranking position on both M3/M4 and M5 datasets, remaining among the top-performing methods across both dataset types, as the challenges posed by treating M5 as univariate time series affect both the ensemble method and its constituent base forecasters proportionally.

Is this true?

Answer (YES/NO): NO